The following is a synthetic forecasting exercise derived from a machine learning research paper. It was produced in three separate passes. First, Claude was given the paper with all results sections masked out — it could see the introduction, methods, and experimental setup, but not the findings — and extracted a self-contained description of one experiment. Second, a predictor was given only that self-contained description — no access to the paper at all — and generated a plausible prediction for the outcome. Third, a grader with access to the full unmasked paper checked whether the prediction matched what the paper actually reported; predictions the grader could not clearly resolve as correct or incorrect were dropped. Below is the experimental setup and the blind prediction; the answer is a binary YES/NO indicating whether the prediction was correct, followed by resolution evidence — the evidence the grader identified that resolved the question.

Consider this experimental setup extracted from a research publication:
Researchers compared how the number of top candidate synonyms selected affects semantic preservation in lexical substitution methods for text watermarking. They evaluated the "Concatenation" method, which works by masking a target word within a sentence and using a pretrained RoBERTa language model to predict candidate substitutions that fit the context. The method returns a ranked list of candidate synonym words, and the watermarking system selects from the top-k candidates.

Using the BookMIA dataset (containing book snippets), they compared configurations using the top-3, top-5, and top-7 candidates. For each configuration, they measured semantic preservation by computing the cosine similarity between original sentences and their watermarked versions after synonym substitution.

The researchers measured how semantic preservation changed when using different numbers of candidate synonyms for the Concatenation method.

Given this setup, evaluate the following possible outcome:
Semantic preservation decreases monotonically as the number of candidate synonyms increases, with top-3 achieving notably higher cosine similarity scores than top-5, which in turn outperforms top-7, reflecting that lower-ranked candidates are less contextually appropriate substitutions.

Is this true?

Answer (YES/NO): YES